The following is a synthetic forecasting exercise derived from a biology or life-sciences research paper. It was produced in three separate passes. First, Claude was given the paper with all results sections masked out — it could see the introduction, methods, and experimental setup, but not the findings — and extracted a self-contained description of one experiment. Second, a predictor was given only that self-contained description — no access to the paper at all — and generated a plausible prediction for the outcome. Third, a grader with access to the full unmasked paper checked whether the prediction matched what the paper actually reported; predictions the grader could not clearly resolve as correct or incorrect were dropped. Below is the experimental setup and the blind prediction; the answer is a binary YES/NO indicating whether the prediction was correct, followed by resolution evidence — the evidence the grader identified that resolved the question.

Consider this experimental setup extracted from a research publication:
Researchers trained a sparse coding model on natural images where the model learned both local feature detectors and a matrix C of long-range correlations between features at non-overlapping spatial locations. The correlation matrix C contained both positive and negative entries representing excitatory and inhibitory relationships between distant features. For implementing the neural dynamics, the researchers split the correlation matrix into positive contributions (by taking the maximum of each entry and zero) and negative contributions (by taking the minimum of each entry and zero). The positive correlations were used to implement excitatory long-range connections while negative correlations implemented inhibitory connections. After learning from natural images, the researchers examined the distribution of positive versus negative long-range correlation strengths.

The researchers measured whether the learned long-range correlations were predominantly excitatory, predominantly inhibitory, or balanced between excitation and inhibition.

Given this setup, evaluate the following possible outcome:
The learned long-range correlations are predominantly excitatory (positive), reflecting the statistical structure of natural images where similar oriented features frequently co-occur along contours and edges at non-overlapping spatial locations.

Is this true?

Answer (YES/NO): NO